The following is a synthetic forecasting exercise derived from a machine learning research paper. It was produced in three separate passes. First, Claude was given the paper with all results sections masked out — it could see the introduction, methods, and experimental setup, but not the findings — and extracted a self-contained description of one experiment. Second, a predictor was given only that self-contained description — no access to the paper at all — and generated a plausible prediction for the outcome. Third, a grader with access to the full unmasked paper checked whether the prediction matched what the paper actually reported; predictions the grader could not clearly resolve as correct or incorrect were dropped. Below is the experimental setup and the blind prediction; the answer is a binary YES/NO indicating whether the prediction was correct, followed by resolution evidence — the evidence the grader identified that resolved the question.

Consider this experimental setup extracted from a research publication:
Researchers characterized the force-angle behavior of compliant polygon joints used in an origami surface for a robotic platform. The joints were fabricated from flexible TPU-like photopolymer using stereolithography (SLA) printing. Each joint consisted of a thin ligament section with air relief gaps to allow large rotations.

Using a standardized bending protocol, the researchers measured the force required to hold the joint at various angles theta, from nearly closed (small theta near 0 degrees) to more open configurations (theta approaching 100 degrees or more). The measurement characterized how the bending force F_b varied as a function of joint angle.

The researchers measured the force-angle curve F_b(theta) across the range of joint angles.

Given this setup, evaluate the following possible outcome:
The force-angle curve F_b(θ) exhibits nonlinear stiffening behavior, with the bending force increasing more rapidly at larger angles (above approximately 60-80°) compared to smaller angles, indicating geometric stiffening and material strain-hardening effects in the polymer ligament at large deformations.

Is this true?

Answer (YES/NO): NO